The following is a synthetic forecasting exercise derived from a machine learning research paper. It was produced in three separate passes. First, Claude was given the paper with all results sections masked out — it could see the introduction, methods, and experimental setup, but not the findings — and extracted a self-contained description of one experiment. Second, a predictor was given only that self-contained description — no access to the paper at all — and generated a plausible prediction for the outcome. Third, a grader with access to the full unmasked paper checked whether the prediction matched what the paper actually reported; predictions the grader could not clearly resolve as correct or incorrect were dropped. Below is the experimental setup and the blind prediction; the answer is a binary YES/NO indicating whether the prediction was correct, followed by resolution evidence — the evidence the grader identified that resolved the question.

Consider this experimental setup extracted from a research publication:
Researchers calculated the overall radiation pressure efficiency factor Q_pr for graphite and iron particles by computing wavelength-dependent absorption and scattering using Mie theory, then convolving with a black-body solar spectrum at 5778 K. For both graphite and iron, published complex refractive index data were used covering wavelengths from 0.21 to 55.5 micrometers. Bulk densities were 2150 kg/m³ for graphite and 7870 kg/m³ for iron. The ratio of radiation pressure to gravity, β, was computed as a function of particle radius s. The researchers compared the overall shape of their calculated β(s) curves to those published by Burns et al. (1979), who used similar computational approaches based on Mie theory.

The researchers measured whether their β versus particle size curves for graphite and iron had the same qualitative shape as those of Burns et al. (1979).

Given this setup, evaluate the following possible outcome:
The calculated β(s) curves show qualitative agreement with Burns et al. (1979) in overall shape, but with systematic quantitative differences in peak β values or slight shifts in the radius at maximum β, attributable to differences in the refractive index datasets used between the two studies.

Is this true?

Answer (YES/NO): NO